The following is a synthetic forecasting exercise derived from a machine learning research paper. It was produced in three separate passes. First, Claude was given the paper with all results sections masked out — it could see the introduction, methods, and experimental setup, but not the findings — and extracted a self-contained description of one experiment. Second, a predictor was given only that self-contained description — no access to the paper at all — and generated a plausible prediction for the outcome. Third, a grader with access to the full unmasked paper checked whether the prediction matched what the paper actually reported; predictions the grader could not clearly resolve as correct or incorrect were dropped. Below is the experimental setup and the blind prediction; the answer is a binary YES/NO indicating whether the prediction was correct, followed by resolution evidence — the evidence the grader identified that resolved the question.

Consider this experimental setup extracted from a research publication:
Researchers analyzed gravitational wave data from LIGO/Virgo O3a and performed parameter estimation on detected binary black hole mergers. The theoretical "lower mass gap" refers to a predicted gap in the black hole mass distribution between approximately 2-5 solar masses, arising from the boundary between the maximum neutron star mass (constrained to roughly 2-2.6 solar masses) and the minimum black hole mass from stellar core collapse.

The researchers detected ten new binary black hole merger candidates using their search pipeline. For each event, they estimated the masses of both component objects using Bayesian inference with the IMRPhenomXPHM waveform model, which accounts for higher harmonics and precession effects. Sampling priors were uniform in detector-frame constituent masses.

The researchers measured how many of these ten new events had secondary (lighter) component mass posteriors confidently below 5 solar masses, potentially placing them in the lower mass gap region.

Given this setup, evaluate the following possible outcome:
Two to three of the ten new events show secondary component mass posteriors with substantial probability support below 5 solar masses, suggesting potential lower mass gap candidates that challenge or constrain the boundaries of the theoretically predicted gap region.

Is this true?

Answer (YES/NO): NO